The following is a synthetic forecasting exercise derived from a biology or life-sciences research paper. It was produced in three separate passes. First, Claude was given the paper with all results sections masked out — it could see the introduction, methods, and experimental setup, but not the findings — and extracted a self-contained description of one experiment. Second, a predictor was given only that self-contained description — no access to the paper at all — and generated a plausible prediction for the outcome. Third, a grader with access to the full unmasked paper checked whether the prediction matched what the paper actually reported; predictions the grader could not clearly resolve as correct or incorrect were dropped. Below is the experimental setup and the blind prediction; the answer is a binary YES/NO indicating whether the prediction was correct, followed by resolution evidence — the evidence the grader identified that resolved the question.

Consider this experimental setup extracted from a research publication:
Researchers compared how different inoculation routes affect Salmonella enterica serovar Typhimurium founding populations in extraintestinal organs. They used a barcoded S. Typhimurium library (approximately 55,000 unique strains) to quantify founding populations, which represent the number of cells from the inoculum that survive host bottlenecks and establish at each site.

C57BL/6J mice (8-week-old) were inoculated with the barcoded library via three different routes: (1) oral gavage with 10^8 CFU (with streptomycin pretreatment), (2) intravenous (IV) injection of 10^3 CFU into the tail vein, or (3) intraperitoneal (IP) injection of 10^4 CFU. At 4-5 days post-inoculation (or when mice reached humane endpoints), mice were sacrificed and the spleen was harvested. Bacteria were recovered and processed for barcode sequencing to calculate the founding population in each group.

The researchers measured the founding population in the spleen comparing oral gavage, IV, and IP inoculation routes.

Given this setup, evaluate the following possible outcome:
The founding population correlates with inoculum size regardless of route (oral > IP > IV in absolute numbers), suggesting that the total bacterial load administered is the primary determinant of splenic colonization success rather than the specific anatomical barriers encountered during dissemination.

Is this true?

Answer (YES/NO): NO